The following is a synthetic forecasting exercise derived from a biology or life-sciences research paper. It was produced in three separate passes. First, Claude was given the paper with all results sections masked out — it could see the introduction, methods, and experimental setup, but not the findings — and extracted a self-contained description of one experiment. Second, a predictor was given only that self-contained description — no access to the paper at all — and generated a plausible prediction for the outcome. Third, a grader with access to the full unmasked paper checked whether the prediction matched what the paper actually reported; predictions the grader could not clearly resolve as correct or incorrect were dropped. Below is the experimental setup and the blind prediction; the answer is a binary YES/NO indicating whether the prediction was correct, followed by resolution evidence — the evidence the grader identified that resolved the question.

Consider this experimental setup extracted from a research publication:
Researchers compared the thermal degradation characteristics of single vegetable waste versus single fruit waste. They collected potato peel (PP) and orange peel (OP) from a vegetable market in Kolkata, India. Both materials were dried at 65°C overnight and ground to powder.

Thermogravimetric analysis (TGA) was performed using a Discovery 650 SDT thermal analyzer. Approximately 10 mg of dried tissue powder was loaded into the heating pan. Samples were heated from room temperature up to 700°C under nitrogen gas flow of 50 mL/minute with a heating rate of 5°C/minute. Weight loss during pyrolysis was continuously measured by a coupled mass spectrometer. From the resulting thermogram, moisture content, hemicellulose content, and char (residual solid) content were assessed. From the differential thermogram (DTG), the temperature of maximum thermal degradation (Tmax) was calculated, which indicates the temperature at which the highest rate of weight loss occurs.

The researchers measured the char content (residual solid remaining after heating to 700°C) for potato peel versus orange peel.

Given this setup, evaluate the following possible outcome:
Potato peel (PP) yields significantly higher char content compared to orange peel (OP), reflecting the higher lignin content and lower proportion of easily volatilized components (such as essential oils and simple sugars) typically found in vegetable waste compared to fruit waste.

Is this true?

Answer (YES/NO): YES